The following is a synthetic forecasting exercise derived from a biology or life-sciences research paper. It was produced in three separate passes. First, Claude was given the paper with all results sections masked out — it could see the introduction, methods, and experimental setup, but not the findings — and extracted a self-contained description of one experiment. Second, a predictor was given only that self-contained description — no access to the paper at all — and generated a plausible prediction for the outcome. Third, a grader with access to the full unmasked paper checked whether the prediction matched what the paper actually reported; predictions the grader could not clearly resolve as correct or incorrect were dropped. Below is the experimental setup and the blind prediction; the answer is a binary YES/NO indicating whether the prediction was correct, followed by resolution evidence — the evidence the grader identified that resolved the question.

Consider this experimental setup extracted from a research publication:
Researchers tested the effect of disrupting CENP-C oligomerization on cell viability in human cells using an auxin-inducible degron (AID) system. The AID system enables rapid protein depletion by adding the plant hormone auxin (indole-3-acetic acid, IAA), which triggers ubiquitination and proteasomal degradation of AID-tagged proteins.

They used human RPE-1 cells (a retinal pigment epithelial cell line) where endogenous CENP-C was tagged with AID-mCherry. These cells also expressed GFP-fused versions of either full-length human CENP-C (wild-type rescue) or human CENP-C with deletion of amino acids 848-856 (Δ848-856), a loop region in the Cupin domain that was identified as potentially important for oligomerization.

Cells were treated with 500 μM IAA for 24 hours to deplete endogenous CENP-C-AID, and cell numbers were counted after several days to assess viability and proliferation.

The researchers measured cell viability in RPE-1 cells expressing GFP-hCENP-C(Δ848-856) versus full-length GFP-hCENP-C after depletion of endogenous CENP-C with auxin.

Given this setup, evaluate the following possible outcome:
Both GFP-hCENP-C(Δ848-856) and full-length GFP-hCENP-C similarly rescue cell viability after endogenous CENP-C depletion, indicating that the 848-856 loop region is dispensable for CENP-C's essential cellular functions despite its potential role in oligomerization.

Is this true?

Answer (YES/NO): NO